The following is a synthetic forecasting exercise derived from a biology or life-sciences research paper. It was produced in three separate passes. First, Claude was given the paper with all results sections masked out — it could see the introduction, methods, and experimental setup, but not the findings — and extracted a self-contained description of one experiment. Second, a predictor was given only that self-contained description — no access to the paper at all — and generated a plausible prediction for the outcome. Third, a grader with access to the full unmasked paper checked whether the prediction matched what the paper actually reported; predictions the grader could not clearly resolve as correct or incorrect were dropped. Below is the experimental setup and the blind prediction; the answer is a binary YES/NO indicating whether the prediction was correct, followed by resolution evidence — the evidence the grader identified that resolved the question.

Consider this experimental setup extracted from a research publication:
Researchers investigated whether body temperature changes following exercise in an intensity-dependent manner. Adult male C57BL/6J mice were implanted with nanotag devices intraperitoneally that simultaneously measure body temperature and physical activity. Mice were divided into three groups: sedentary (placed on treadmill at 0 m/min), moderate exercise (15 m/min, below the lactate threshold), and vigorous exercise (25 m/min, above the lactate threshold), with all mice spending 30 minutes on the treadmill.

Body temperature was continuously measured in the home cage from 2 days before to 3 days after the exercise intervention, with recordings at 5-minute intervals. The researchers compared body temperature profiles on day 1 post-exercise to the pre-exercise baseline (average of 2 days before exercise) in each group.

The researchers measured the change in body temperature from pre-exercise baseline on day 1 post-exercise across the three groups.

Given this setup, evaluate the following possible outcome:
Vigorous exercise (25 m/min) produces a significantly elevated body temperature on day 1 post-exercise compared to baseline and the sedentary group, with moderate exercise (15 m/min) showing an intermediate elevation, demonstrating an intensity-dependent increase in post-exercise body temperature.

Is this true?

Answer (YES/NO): NO